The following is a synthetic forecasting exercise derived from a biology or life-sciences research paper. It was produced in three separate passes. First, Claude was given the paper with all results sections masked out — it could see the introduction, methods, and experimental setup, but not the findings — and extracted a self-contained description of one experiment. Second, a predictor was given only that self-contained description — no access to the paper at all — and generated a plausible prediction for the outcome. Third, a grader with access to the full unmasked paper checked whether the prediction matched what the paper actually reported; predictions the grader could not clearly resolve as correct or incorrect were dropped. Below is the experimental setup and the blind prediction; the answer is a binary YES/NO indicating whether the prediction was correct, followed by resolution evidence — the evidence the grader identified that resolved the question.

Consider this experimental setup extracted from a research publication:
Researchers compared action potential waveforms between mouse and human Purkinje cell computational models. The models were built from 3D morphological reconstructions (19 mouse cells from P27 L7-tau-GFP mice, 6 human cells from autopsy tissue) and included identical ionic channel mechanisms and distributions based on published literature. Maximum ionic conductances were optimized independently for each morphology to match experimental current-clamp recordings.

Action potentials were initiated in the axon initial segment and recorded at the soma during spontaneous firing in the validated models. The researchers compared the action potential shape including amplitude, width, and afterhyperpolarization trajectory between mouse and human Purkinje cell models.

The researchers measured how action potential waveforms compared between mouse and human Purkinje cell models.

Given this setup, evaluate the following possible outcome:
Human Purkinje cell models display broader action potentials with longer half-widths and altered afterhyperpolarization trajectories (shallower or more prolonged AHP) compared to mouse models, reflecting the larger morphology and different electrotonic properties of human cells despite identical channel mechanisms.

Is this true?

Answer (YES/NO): NO